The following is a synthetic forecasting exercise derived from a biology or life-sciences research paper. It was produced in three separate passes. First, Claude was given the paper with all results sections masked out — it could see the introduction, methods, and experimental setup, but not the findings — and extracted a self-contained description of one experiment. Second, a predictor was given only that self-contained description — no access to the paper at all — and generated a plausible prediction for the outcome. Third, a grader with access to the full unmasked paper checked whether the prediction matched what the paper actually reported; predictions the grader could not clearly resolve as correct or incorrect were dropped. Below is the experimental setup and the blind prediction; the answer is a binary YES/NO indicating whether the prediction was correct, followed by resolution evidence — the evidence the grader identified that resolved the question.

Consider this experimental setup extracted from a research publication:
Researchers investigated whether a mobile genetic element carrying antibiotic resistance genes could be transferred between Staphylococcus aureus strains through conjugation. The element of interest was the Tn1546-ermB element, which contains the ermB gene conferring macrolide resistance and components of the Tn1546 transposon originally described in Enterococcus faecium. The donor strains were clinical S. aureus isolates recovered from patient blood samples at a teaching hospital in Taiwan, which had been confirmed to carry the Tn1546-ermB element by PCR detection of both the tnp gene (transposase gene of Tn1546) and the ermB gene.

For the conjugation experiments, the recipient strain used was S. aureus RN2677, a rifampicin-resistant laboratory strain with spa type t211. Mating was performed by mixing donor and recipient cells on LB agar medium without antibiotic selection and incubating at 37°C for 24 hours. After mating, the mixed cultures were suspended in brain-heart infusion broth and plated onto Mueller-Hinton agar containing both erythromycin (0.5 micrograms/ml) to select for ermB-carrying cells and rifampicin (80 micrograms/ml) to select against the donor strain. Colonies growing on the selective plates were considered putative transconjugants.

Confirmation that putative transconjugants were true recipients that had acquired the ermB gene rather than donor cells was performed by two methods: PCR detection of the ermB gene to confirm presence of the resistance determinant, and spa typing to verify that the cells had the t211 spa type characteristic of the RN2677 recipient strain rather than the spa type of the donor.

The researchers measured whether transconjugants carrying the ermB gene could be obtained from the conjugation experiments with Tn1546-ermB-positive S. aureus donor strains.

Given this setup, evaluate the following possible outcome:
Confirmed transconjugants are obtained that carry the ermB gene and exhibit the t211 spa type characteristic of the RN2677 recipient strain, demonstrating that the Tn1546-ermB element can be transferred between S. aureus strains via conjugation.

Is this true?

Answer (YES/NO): YES